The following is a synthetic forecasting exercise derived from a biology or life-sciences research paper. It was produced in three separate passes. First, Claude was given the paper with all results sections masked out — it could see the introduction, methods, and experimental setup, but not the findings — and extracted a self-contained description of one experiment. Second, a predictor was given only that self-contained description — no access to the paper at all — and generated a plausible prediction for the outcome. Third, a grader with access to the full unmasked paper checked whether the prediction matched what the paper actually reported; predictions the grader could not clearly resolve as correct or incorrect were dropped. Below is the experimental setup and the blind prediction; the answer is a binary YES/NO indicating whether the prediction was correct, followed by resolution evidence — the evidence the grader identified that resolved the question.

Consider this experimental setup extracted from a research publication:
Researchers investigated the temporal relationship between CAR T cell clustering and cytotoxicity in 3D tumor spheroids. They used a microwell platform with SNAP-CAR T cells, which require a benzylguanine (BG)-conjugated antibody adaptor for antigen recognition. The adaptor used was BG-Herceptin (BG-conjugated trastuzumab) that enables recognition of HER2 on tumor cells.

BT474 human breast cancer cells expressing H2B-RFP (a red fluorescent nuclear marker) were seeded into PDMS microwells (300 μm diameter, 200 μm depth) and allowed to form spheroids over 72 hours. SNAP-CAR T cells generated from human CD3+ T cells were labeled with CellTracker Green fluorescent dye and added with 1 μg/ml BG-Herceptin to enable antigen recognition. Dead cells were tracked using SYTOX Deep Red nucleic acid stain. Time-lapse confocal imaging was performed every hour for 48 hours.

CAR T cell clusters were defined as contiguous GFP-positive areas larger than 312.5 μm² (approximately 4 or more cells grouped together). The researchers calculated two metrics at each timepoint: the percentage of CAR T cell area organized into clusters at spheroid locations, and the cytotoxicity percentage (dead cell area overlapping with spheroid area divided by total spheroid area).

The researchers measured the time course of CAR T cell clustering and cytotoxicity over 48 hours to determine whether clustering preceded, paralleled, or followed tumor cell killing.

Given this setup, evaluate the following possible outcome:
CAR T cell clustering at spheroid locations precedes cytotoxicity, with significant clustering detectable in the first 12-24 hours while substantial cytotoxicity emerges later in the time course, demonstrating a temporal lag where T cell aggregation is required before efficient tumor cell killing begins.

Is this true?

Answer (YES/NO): NO